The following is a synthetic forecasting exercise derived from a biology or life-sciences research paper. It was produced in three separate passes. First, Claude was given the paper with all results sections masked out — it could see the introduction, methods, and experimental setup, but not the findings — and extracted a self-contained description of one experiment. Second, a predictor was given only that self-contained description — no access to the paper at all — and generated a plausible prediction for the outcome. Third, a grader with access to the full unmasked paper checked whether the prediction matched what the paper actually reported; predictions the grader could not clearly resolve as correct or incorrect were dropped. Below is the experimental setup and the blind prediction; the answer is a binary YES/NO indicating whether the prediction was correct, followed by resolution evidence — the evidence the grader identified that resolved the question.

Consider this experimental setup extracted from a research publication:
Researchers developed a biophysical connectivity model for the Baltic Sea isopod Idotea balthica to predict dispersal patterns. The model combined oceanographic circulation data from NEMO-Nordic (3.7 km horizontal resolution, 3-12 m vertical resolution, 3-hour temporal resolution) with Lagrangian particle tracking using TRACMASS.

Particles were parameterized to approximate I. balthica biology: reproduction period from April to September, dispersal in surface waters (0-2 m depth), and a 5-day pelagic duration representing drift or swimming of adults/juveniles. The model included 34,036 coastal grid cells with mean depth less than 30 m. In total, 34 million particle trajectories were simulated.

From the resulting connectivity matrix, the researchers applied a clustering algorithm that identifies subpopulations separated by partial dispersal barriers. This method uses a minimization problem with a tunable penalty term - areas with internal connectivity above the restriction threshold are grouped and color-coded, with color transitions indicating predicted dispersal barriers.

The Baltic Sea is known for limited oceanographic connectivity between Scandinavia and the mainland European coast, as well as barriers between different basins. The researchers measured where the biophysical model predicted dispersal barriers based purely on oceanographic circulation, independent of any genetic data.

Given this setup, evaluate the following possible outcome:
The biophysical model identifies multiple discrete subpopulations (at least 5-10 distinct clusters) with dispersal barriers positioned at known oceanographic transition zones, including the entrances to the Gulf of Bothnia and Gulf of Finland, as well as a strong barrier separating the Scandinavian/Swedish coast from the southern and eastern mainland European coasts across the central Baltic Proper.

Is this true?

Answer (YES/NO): NO